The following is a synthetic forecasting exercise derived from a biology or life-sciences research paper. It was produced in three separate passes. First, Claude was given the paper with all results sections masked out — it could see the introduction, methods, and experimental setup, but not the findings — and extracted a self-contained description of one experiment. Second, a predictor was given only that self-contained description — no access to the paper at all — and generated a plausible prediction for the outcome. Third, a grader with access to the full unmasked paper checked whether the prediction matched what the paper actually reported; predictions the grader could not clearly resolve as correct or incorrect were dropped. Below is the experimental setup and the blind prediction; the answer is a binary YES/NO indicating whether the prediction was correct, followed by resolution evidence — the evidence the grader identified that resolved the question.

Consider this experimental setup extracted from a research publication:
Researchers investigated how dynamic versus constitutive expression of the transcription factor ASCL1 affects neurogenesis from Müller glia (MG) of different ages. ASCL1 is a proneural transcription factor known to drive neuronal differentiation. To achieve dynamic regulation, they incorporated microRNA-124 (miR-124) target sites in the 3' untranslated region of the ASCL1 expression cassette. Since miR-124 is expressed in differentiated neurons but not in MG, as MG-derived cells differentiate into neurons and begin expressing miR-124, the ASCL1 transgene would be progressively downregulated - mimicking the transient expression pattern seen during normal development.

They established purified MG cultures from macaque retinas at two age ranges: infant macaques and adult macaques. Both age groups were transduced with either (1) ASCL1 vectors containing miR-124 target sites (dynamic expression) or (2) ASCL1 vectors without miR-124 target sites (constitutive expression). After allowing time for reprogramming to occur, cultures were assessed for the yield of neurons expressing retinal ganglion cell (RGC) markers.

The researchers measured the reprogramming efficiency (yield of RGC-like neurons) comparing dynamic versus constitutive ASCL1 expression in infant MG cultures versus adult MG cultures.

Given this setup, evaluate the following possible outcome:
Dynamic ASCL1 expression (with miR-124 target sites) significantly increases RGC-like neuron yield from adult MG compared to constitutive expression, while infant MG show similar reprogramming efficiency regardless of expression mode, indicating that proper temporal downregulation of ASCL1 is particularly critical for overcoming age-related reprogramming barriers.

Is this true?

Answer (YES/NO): NO